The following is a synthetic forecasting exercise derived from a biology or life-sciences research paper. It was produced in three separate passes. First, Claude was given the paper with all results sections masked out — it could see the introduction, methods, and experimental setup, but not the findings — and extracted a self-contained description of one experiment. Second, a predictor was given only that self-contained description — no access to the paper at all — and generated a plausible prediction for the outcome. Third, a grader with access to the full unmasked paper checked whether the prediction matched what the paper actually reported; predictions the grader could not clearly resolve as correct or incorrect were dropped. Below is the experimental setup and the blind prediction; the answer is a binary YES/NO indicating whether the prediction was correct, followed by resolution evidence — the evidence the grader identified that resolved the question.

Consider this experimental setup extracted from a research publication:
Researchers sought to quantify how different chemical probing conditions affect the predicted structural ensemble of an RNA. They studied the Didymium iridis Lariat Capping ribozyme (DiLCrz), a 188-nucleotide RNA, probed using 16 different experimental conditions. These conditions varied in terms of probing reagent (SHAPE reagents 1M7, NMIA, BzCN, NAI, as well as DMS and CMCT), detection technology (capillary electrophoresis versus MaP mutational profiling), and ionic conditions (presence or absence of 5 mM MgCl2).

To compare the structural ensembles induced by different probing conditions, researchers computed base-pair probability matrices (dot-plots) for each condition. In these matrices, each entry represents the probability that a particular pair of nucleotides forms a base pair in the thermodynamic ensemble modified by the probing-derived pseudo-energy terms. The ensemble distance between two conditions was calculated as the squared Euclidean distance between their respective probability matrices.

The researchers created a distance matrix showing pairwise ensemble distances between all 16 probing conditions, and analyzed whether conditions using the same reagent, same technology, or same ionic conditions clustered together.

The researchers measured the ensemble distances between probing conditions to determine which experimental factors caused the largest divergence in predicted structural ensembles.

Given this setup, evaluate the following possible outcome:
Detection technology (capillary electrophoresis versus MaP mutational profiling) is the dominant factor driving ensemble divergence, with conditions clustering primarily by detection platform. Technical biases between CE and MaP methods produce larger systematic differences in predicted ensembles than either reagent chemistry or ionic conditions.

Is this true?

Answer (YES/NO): NO